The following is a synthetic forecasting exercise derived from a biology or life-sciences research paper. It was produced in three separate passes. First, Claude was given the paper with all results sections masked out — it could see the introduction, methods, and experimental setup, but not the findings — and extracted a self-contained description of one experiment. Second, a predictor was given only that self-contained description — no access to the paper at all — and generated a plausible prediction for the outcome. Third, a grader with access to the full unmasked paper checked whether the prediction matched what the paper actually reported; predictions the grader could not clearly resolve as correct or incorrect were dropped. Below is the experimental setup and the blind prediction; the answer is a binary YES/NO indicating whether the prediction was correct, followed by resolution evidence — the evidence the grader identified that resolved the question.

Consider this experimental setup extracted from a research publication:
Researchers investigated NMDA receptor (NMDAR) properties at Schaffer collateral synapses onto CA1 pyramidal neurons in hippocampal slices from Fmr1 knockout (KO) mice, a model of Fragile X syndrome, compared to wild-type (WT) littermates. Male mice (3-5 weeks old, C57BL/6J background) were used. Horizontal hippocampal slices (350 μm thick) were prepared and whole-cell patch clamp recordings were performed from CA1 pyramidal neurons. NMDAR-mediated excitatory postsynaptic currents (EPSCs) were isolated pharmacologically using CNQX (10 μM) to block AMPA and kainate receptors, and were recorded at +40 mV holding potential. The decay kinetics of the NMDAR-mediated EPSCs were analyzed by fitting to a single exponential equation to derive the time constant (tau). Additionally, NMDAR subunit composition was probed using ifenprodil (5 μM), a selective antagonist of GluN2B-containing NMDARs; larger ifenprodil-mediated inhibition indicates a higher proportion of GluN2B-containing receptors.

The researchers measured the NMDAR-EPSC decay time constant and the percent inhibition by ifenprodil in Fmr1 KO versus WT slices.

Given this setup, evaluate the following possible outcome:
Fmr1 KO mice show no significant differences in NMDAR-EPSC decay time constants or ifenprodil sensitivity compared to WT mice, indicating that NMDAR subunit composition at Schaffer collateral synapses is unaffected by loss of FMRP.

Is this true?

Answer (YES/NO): NO